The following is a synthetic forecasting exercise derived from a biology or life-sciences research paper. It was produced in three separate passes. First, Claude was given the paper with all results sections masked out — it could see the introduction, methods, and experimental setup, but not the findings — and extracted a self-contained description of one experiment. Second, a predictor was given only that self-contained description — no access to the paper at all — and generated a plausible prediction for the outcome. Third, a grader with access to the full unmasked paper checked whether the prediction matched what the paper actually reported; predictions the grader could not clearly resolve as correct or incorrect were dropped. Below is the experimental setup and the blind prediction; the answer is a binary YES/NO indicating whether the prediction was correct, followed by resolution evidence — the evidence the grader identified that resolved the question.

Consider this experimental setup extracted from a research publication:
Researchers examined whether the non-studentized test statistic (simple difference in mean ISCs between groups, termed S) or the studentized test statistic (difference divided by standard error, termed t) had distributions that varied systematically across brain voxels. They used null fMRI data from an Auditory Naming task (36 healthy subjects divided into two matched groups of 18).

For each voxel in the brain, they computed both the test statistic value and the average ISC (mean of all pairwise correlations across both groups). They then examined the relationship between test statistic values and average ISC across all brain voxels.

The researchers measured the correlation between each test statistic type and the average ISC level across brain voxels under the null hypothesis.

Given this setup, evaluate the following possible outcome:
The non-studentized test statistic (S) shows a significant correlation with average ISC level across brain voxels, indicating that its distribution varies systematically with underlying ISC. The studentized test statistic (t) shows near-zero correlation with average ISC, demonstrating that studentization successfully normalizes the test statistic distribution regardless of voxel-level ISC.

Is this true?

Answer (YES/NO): NO